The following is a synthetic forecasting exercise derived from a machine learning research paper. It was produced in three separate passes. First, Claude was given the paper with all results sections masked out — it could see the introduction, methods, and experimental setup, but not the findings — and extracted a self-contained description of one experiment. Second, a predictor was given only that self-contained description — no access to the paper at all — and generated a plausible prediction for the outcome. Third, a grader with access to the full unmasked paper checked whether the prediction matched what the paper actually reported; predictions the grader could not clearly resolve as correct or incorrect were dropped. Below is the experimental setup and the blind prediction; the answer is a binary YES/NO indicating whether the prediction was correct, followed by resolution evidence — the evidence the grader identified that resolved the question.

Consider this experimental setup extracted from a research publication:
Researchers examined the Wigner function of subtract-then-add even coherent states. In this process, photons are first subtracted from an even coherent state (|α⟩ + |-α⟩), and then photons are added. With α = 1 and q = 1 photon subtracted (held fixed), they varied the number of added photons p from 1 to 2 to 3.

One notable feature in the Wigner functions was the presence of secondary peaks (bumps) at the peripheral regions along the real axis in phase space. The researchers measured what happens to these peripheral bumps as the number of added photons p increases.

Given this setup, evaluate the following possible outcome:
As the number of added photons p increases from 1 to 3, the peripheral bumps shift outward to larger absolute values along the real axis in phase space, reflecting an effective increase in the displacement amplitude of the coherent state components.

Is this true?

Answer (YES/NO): NO